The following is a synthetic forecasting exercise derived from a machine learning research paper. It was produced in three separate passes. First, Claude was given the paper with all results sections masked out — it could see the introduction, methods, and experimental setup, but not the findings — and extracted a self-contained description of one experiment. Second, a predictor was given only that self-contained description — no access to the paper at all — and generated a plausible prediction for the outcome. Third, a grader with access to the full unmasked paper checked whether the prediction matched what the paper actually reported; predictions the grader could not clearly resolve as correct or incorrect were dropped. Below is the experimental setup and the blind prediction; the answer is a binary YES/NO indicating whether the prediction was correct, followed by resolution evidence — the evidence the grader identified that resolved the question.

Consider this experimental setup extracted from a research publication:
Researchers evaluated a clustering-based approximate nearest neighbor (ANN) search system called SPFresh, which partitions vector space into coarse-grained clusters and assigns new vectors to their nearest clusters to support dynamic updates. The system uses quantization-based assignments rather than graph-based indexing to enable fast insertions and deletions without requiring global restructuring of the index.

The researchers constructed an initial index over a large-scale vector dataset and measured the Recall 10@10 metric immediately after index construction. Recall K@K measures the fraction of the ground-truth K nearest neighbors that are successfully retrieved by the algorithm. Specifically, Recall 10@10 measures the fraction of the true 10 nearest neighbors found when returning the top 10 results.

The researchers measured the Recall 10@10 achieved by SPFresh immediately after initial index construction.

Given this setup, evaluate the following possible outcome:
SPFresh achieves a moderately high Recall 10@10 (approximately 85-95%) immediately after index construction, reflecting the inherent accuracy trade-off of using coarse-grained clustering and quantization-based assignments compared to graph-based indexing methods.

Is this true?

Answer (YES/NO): NO